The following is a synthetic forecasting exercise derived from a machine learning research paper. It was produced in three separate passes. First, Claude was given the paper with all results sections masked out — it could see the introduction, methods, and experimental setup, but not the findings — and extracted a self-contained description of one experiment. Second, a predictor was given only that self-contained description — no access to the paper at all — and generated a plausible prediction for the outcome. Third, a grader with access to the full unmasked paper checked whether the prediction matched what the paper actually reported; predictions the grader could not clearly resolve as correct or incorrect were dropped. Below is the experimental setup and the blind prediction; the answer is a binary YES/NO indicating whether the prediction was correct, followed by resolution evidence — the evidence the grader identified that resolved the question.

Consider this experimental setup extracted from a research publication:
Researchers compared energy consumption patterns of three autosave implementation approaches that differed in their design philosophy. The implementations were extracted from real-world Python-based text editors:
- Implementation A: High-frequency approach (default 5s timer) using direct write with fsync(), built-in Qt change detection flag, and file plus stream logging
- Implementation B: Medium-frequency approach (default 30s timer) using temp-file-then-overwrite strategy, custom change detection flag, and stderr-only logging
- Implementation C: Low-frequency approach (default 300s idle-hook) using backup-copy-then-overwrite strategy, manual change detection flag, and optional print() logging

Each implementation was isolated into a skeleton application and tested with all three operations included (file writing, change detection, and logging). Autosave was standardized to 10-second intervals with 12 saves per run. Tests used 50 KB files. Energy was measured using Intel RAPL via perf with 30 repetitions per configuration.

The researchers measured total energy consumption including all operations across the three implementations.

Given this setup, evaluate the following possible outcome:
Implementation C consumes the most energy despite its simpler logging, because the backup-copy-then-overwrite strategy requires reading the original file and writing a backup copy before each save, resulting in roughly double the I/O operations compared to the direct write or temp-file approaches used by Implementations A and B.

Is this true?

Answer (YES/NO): NO